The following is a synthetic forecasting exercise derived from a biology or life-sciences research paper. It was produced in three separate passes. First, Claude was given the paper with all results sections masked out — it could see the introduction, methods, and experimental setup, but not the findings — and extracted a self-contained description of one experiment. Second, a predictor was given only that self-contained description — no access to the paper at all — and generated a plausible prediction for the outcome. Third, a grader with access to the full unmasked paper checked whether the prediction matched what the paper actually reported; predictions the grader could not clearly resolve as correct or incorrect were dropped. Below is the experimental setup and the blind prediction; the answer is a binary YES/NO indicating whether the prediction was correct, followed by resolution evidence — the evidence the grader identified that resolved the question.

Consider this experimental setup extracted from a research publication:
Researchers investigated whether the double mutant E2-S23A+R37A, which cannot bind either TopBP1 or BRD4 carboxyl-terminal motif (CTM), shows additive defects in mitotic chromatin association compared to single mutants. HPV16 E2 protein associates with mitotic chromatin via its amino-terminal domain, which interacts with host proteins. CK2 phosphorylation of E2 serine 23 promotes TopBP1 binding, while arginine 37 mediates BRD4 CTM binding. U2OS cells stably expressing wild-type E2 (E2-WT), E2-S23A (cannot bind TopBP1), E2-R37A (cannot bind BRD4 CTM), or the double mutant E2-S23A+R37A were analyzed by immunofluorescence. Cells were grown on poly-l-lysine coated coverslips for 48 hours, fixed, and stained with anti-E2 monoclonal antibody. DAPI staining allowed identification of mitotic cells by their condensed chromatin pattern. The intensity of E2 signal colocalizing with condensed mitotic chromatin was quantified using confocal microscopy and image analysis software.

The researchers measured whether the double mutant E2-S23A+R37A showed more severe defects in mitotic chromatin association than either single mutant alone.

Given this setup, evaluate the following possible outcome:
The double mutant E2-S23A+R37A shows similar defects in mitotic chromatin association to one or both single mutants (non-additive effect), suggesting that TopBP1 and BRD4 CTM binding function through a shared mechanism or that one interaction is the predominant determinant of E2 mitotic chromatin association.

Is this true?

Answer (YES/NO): NO